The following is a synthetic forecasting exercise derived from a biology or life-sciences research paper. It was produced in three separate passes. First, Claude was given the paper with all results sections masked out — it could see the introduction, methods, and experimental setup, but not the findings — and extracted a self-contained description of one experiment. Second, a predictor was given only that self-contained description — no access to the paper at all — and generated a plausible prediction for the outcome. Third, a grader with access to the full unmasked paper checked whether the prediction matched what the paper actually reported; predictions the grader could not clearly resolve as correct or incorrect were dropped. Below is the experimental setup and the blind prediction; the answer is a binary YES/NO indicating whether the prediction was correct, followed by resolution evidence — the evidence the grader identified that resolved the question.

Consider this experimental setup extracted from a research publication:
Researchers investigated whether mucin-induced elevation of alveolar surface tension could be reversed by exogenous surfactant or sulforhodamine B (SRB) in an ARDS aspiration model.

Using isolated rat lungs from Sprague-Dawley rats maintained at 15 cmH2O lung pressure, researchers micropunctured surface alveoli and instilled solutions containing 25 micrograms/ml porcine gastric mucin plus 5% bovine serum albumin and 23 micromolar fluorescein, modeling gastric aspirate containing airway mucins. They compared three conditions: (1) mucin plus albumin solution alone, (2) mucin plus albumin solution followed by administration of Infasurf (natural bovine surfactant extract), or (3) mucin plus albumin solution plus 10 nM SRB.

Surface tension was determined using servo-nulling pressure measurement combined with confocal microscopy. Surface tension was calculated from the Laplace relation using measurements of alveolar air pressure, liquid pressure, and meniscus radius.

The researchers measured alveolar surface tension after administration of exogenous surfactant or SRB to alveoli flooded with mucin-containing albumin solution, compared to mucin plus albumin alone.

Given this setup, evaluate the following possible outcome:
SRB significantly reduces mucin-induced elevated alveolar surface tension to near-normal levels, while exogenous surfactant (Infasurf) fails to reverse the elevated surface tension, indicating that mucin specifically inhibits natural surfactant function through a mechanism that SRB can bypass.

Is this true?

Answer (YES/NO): NO